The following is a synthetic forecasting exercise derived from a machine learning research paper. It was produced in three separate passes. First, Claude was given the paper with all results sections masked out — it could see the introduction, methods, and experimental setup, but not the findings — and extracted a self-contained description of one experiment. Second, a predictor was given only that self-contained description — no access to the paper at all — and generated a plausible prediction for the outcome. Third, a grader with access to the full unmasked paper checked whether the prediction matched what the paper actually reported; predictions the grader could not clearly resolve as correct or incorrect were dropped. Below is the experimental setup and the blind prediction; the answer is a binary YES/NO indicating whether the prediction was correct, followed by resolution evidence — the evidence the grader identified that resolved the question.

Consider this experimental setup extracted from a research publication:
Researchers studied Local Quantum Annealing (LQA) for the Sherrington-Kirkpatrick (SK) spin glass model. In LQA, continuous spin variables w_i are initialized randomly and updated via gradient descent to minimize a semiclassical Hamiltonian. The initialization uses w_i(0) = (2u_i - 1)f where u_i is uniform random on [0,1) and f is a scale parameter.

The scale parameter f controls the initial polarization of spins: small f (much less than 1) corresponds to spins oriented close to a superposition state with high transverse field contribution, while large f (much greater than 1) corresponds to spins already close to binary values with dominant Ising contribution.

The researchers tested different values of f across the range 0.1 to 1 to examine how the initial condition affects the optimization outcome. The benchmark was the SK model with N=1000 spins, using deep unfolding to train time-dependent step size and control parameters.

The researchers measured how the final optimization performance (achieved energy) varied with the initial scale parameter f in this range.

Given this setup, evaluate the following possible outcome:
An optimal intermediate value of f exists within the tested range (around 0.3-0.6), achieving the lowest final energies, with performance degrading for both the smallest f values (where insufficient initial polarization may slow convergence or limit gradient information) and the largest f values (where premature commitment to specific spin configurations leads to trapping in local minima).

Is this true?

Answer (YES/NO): NO